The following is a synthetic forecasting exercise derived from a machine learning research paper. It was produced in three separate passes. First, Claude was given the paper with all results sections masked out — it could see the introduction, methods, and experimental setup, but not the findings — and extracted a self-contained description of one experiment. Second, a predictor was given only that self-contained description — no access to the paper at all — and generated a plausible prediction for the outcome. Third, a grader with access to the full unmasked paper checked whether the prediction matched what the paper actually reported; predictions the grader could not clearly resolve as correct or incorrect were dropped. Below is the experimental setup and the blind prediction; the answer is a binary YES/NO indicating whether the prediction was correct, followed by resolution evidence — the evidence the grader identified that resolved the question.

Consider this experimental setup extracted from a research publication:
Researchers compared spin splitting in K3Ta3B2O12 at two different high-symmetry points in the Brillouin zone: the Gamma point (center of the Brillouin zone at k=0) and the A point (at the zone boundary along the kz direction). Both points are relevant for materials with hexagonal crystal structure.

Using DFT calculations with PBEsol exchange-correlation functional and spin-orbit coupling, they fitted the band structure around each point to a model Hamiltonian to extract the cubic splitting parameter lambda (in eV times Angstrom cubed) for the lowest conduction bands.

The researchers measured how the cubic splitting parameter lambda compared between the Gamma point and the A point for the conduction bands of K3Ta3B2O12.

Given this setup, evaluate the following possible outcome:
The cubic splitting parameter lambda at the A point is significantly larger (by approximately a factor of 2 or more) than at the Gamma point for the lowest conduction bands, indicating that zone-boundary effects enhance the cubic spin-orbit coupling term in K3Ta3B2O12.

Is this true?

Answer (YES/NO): NO